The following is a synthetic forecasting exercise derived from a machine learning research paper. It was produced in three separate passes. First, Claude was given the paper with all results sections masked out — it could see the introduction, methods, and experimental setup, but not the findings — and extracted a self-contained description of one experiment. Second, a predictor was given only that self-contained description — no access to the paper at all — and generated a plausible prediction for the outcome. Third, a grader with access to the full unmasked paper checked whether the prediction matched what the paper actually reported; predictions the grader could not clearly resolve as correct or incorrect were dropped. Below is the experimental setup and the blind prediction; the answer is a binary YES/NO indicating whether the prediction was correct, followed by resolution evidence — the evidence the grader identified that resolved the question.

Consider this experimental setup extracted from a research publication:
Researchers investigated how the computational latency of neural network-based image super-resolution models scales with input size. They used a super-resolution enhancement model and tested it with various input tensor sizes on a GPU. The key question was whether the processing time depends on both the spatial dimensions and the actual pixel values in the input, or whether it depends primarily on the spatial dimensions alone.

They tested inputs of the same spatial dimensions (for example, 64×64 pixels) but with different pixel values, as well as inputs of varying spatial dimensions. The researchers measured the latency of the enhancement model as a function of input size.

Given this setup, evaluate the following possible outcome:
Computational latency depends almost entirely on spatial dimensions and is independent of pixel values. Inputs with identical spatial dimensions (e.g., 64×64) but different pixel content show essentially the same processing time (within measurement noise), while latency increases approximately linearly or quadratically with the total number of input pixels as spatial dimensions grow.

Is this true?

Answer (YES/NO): YES